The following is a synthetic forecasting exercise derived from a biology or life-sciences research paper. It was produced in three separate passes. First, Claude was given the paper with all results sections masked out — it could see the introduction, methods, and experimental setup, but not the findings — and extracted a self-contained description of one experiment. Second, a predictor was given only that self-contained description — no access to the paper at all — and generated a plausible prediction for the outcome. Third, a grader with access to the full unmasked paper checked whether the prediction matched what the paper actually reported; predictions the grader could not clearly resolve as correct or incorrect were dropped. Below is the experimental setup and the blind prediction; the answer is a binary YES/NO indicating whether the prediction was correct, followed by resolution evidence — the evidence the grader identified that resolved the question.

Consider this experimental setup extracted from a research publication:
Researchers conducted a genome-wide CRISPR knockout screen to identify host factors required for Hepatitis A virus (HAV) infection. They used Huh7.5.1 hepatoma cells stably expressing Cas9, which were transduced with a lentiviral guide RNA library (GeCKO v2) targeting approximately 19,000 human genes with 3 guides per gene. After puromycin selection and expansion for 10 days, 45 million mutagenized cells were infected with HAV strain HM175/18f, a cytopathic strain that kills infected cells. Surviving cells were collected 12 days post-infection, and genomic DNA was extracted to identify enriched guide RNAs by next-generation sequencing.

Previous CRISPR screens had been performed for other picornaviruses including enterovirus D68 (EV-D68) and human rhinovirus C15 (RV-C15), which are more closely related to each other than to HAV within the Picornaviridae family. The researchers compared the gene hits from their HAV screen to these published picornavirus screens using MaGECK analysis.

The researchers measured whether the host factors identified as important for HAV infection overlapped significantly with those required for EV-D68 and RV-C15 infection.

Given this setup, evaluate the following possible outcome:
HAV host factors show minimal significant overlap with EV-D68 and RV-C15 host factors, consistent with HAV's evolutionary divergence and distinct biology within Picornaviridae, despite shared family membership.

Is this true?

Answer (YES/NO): YES